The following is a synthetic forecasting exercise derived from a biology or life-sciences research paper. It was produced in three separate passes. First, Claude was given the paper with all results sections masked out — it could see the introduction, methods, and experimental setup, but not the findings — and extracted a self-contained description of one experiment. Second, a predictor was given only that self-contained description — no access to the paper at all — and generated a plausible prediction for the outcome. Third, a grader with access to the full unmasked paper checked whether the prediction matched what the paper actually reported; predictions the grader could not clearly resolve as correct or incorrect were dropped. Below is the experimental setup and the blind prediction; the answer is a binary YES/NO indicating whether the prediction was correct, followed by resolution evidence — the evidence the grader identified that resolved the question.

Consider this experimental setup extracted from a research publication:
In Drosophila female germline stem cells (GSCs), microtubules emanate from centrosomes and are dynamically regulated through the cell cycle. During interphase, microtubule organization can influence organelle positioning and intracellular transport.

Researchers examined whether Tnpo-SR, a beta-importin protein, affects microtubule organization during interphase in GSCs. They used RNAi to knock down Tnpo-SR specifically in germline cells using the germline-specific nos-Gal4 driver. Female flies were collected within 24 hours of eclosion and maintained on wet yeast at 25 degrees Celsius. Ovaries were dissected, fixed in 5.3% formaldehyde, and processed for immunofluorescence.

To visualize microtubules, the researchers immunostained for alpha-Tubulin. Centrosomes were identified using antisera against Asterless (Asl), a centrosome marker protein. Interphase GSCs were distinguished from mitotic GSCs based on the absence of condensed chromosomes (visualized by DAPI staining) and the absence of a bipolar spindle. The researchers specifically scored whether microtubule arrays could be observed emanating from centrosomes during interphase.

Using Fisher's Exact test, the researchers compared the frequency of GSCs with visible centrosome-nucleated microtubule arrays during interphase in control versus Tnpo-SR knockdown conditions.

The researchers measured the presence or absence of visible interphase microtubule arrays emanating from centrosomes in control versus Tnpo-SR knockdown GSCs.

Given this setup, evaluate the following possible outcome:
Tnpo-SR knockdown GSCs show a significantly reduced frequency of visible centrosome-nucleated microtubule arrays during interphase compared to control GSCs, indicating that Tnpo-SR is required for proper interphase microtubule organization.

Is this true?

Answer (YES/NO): NO